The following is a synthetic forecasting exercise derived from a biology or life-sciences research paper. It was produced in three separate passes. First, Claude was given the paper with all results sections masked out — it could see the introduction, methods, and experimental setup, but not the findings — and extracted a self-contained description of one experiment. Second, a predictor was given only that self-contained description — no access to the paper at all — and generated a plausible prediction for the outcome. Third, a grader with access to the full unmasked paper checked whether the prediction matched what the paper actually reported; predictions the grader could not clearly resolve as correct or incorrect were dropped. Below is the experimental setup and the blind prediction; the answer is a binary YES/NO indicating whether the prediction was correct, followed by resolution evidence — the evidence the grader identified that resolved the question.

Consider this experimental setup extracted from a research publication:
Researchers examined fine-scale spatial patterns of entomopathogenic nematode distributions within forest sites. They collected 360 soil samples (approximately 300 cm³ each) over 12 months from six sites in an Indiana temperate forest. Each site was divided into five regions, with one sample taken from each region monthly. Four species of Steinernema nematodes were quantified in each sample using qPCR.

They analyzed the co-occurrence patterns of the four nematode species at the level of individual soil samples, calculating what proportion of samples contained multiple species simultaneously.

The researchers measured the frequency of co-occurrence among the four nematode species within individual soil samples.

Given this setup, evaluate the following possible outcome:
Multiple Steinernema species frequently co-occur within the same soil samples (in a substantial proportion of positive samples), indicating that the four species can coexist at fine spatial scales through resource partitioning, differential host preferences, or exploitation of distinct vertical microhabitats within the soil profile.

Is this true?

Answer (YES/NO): NO